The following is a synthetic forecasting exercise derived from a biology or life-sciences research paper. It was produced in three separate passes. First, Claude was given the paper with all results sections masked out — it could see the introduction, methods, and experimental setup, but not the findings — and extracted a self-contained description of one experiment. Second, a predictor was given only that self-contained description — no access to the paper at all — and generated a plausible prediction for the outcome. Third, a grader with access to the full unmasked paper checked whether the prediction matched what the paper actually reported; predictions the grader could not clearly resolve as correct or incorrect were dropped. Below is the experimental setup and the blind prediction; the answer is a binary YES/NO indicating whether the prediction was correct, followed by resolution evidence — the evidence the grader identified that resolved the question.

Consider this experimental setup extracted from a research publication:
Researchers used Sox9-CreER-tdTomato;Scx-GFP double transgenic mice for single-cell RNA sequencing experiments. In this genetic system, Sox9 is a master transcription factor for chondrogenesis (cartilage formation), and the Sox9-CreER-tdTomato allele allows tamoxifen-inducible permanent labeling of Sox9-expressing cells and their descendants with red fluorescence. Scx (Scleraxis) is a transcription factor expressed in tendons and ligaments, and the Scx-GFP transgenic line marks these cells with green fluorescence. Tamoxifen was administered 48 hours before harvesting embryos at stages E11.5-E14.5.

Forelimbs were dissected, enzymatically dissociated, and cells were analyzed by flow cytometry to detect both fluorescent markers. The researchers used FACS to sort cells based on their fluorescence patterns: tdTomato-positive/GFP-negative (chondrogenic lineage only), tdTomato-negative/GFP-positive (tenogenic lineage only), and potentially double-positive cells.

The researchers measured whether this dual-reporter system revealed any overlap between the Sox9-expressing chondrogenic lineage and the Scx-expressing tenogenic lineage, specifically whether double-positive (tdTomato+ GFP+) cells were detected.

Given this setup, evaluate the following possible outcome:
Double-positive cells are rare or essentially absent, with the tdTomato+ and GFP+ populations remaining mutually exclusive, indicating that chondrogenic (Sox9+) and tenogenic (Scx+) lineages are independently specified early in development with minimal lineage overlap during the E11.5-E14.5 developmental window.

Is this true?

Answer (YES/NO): NO